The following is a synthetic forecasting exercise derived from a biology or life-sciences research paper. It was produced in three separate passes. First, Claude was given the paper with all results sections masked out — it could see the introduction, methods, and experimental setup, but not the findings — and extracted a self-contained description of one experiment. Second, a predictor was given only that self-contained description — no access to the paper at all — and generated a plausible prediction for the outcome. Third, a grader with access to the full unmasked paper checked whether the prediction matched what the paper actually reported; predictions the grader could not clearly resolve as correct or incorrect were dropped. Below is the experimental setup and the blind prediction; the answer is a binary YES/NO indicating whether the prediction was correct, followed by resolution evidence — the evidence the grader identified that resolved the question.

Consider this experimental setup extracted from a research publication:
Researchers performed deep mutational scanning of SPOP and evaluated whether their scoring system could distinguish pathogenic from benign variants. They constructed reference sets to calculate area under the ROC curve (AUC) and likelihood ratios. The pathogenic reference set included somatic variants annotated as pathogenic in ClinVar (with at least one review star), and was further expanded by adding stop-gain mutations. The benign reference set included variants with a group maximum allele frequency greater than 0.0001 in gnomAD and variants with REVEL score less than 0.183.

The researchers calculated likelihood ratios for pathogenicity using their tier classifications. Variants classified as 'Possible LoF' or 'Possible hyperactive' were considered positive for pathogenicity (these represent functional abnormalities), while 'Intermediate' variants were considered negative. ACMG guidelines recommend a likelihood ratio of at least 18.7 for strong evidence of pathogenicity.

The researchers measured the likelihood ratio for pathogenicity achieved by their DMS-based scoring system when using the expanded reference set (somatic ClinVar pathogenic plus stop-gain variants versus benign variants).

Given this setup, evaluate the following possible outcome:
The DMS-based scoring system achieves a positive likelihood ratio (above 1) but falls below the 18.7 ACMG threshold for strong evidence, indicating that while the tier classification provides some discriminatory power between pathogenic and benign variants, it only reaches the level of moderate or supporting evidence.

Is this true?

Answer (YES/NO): NO